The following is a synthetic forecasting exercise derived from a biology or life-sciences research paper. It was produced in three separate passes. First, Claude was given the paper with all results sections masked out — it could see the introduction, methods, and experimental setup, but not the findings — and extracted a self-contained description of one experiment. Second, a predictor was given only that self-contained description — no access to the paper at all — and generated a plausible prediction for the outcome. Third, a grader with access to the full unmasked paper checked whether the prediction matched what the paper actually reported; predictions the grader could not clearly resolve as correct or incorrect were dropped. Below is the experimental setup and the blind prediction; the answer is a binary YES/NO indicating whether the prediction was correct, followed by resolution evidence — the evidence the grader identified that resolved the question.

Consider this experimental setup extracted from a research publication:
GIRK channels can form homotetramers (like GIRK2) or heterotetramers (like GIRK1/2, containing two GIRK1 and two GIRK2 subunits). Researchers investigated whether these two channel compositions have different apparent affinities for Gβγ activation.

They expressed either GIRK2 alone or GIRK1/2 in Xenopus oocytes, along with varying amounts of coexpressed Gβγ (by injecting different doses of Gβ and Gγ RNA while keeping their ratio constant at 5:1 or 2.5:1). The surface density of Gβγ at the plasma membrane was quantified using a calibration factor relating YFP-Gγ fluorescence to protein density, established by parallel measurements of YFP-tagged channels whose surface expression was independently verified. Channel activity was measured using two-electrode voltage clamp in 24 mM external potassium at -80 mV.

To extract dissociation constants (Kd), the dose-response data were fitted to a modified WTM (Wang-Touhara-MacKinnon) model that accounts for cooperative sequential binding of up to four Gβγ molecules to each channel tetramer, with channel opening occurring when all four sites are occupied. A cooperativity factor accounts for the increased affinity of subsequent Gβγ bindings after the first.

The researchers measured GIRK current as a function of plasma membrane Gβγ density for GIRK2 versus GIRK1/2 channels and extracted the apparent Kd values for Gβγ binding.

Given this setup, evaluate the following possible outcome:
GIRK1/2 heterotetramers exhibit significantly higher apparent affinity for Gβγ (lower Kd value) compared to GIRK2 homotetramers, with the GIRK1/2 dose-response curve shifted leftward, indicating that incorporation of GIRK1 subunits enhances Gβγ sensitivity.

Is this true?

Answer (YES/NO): YES